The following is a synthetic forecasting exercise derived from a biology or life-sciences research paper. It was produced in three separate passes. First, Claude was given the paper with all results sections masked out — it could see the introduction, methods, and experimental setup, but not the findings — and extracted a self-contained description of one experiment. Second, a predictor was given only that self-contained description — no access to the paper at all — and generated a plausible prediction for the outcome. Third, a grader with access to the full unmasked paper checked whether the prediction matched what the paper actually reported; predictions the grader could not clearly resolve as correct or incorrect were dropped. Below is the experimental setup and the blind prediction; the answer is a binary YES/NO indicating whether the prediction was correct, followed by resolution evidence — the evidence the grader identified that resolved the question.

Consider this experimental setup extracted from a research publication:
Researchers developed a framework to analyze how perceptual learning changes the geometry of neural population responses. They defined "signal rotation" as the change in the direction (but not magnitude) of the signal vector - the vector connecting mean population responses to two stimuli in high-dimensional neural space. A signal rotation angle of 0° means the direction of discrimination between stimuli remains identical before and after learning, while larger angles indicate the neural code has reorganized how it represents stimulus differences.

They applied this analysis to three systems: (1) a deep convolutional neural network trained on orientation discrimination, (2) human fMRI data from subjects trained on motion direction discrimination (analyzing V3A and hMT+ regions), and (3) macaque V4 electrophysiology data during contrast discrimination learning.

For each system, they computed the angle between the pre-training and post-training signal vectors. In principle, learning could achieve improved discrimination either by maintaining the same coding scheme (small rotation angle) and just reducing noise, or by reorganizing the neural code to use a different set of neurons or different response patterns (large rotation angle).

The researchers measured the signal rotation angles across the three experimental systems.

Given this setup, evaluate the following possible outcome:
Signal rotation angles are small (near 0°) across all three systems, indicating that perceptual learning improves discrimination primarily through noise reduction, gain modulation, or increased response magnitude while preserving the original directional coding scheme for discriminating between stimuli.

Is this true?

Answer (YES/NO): NO